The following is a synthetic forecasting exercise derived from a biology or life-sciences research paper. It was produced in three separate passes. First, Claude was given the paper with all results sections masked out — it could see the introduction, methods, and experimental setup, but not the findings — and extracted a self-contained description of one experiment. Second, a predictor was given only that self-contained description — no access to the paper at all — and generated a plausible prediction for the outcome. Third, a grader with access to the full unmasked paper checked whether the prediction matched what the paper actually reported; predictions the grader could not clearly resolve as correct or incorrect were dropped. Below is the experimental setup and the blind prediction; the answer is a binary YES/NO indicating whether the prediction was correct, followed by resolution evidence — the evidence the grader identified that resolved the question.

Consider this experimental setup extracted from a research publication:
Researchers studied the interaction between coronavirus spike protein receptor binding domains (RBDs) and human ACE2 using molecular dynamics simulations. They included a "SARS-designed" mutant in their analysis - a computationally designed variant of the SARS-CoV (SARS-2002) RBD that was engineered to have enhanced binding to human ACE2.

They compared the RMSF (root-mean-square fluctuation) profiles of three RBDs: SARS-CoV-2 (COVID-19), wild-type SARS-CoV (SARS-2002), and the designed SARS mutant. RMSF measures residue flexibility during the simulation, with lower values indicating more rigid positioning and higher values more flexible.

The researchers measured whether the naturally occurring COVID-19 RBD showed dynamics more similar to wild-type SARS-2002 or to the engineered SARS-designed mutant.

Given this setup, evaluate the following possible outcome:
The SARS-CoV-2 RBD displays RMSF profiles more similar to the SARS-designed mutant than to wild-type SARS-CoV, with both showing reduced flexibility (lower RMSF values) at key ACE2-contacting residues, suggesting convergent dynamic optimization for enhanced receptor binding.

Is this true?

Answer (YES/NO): YES